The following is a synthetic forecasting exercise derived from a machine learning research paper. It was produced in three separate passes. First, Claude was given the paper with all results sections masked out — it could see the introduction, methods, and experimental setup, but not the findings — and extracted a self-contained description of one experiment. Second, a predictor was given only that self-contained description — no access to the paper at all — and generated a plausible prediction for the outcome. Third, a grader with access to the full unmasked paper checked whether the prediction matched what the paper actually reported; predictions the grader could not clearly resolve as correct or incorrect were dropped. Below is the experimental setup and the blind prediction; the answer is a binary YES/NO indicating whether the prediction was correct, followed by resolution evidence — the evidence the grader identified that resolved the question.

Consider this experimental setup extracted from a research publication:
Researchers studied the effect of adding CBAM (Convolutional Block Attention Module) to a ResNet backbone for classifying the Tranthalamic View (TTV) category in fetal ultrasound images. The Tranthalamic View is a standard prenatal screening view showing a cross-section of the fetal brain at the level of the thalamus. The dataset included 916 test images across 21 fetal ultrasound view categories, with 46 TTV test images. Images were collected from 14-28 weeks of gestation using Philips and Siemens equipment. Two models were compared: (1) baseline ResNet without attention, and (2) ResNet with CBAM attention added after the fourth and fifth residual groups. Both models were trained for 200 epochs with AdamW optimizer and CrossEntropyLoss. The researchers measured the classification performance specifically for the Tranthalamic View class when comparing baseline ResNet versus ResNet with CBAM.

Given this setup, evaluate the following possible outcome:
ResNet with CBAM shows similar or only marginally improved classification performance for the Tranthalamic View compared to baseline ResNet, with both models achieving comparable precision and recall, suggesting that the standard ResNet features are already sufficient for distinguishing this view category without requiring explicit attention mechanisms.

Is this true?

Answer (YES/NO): NO